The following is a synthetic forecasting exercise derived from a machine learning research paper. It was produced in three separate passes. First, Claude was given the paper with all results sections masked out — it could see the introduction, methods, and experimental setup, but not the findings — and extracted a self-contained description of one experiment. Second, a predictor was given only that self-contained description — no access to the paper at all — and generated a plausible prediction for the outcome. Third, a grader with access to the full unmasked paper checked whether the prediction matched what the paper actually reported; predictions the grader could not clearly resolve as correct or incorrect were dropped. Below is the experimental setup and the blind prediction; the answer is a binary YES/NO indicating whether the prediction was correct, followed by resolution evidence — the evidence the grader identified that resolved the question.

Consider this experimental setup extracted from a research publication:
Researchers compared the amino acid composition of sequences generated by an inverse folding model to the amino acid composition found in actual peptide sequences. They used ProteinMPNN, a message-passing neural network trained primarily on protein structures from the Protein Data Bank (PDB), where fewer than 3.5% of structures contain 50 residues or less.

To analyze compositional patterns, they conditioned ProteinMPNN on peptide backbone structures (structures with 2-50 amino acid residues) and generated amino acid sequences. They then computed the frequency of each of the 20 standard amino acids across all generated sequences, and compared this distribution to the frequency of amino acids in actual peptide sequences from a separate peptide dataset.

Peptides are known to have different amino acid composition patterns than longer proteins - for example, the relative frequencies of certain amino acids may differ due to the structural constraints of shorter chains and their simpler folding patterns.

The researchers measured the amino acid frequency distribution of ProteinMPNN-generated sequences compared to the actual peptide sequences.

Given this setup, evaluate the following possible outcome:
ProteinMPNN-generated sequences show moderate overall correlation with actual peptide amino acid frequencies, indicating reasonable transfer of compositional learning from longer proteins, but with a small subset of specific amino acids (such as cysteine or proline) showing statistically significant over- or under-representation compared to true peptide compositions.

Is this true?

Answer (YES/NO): NO